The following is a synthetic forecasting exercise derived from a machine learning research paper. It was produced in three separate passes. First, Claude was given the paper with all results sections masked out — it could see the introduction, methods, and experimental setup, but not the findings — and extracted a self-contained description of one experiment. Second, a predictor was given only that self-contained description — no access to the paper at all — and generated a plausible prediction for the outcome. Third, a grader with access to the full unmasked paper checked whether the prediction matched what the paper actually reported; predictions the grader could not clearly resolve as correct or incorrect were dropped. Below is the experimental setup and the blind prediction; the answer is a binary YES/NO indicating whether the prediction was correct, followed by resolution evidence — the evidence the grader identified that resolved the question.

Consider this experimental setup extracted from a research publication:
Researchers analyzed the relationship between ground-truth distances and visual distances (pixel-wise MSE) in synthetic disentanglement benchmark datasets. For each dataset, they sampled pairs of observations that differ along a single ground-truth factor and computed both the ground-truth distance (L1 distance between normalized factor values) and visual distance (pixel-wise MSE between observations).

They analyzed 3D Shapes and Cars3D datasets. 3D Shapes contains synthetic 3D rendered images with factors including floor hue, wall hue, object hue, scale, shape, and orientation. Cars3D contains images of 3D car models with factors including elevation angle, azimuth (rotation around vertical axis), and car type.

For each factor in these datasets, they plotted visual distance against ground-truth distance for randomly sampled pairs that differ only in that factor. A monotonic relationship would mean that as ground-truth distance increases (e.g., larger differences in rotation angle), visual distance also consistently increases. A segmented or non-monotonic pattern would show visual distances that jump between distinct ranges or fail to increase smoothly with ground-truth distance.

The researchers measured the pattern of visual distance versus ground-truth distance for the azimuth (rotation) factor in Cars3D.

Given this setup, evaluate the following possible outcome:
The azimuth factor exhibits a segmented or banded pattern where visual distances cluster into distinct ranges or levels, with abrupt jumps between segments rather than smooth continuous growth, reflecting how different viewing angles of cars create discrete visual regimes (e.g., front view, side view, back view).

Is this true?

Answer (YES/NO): YES